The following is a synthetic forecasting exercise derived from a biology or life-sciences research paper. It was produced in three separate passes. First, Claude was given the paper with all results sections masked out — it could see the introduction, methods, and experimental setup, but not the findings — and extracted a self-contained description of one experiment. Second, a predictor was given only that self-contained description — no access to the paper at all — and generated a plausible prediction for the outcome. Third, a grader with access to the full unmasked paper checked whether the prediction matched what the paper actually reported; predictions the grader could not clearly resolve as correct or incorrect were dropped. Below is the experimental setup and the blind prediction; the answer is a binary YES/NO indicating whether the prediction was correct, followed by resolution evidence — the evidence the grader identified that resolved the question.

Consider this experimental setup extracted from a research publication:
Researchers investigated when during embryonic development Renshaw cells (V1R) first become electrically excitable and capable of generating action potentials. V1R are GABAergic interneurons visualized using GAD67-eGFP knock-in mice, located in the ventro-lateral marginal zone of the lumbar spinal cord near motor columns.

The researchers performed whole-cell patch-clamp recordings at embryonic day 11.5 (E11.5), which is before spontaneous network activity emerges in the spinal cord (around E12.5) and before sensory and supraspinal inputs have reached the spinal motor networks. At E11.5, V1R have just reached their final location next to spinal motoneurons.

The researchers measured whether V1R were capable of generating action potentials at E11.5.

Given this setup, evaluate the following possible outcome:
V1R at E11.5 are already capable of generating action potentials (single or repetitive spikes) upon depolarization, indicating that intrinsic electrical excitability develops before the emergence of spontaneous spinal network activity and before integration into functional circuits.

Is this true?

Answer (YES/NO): YES